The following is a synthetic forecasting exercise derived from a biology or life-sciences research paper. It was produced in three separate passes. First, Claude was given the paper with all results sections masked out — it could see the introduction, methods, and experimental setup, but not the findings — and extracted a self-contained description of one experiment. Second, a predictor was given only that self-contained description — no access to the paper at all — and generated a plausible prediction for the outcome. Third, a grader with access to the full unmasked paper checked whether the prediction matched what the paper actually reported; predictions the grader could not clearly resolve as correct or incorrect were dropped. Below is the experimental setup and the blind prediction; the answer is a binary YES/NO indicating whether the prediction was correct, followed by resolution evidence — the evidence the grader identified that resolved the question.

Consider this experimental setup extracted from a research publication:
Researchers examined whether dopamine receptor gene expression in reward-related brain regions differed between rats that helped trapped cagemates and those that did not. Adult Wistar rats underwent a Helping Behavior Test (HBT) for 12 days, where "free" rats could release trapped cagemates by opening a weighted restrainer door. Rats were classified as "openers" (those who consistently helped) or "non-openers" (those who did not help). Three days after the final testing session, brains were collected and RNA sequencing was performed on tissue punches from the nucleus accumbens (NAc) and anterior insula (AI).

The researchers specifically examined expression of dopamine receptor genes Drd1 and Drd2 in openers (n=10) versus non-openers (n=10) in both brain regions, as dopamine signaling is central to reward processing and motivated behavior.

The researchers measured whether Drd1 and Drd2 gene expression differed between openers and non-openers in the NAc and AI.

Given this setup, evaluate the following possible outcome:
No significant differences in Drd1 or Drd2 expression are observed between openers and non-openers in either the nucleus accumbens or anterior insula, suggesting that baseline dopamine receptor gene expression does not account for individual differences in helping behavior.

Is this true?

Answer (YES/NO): YES